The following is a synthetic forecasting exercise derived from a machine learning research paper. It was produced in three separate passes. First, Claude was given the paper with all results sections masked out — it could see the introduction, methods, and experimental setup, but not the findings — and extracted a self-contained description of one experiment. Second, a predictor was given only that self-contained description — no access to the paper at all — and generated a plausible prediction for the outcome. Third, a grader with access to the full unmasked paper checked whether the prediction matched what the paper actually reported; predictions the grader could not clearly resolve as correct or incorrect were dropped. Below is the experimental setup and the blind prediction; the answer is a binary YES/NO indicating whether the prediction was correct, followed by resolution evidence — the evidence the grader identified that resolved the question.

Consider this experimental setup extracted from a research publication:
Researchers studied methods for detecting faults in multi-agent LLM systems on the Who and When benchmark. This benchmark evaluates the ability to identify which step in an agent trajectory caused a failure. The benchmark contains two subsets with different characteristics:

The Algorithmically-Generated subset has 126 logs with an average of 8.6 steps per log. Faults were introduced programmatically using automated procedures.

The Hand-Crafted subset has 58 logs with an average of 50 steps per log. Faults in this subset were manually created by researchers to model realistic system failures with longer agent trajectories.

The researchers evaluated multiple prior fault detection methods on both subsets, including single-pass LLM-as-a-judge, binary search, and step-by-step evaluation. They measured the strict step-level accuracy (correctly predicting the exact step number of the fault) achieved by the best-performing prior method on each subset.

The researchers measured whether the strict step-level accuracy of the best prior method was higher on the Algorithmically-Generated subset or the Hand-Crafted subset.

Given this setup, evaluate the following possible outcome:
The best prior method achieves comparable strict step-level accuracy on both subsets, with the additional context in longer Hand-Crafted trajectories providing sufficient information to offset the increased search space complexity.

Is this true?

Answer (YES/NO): NO